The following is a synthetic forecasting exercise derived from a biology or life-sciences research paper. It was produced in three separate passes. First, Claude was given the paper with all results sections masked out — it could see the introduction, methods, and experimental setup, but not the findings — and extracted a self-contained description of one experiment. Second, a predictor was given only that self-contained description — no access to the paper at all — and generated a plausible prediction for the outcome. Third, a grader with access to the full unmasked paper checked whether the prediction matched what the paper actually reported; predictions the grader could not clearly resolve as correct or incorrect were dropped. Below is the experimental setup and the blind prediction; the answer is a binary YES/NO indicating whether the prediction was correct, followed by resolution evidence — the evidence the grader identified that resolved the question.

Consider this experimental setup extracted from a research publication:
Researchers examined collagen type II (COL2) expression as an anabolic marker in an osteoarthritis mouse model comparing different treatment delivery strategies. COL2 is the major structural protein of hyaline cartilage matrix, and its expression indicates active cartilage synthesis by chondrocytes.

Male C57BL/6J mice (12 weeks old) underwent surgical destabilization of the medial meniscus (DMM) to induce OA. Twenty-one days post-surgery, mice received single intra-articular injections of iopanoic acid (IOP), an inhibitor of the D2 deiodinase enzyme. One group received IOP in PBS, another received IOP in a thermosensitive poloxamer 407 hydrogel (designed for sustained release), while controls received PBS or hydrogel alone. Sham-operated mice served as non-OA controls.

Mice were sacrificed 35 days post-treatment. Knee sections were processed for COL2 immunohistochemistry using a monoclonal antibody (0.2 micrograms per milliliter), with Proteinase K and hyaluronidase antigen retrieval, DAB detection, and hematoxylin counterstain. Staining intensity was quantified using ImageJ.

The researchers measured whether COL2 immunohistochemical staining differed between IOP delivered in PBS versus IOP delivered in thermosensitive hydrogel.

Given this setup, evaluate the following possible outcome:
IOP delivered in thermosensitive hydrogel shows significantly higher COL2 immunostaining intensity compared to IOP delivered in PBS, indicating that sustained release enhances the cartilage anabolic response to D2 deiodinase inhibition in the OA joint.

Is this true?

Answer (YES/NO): YES